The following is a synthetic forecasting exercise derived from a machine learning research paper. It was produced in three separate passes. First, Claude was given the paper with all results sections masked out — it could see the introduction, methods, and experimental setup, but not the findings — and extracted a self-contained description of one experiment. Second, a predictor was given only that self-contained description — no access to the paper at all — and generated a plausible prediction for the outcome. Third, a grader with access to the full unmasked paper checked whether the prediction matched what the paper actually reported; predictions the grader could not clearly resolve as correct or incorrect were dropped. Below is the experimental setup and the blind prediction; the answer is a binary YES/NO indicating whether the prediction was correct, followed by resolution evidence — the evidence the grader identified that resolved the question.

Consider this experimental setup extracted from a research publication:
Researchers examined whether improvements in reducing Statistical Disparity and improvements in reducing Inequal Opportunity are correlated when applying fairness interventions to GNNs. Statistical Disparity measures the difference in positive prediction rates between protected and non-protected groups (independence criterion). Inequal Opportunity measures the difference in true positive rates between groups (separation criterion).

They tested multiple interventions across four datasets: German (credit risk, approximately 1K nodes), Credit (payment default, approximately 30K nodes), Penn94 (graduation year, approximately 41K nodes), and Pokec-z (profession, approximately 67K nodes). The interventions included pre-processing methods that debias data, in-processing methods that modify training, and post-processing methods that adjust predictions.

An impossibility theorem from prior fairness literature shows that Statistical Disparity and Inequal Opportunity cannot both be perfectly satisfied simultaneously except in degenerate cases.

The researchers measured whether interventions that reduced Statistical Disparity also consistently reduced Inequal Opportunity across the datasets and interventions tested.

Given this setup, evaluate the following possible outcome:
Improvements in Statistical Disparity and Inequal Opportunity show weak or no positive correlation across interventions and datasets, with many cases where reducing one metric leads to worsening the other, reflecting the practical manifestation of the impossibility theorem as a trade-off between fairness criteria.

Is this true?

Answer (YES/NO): YES